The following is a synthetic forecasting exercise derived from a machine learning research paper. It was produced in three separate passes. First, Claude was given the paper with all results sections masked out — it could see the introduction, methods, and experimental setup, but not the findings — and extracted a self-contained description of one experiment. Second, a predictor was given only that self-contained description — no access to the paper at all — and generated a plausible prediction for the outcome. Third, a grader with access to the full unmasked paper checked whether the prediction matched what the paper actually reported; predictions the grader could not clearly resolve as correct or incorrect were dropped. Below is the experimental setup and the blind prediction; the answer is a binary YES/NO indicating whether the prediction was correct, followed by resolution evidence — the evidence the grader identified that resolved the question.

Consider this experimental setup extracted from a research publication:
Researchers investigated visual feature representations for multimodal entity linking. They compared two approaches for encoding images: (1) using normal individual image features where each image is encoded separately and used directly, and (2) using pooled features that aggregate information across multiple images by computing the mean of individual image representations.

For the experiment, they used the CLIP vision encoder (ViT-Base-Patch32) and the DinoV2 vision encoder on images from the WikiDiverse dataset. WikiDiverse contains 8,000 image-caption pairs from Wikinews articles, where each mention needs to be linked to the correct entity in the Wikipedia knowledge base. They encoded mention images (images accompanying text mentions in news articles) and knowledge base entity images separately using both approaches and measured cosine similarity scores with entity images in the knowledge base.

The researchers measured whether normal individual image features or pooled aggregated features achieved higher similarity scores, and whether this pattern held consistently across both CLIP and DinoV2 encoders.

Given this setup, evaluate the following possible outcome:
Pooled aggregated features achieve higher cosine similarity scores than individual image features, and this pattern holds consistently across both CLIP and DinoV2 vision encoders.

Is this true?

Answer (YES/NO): YES